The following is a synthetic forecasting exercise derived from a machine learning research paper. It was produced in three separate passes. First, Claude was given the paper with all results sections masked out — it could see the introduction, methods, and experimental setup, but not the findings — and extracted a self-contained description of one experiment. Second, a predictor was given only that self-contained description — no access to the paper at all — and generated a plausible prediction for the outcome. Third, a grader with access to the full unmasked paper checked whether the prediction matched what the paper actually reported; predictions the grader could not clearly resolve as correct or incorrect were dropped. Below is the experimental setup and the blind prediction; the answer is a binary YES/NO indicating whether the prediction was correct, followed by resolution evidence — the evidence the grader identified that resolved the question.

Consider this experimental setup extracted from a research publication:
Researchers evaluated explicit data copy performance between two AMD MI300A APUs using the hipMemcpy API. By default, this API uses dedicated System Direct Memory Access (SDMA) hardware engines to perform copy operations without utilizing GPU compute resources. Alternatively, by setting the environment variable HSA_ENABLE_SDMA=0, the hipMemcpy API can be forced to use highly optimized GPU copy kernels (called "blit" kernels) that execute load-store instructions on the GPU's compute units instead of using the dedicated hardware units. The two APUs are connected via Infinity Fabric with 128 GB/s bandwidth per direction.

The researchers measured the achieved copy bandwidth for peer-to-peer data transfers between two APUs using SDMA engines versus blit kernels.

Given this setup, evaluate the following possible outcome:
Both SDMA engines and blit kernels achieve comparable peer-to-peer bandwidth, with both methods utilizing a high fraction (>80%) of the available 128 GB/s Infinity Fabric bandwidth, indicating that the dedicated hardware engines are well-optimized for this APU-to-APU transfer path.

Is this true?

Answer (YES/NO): NO